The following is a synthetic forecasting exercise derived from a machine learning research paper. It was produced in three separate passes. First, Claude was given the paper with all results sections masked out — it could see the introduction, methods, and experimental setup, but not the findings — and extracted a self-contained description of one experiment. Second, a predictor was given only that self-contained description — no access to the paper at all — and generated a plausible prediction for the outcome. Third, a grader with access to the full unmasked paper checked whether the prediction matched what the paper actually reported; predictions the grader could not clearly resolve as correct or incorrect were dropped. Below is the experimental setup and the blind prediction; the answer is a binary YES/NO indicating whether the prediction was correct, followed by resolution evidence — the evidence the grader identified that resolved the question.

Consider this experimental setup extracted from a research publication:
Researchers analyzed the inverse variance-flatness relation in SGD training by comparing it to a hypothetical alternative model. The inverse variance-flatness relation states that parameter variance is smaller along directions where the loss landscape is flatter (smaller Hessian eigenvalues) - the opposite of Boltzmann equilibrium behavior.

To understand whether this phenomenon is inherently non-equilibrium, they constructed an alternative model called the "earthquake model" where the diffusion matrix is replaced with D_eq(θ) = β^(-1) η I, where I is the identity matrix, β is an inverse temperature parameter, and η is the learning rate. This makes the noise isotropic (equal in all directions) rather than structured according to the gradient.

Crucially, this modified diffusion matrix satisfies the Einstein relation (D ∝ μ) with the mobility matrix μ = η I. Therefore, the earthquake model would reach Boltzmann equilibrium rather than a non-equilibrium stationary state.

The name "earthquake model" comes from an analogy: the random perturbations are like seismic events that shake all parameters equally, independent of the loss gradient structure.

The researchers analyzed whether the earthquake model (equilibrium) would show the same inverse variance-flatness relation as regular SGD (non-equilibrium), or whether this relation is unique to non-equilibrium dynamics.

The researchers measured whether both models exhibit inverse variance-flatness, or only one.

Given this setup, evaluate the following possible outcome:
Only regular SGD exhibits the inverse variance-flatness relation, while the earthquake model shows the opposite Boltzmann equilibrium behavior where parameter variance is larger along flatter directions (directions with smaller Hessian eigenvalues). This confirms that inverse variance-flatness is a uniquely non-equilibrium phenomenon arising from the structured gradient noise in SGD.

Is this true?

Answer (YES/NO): NO